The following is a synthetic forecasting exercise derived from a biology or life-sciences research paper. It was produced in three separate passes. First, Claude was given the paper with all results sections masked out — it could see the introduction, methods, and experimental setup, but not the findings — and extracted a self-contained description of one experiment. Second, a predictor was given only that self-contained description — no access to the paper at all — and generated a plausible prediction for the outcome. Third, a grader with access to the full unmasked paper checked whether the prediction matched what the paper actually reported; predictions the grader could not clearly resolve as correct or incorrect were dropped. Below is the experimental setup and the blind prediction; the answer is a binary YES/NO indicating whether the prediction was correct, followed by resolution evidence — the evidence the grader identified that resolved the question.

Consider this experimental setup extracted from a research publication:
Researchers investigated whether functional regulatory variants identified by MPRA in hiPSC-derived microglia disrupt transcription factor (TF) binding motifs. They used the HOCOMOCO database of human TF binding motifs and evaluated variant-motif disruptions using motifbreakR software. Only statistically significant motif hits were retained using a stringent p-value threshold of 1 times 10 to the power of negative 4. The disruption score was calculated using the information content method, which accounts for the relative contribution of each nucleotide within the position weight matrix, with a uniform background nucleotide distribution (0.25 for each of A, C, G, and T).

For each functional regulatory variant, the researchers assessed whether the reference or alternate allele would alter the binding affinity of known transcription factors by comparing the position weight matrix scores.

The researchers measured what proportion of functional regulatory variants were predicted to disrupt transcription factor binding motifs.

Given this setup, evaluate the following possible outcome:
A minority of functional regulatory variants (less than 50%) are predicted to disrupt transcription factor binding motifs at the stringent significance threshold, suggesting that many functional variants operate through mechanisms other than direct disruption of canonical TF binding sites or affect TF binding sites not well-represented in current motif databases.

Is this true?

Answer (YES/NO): NO